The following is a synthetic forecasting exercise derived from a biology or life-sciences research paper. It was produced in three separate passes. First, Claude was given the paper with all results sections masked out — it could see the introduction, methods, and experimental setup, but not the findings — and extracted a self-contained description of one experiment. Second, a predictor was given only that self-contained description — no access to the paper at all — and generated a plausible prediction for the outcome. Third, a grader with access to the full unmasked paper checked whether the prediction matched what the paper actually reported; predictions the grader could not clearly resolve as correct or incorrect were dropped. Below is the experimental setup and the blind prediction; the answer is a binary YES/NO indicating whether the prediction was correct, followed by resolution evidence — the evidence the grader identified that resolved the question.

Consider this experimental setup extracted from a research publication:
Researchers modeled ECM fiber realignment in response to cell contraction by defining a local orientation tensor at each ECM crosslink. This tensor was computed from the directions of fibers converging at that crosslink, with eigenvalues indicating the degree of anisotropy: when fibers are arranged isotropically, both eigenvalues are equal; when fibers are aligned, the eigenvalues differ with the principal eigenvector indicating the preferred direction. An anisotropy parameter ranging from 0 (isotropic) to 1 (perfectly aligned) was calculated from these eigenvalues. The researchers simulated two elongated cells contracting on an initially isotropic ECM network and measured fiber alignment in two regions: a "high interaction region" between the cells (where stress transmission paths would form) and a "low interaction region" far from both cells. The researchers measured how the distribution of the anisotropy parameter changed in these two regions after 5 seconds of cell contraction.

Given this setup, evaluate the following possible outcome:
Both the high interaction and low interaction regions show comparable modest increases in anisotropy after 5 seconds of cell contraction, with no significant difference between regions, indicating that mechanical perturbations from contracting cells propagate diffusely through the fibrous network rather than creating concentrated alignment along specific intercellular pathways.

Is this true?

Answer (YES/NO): NO